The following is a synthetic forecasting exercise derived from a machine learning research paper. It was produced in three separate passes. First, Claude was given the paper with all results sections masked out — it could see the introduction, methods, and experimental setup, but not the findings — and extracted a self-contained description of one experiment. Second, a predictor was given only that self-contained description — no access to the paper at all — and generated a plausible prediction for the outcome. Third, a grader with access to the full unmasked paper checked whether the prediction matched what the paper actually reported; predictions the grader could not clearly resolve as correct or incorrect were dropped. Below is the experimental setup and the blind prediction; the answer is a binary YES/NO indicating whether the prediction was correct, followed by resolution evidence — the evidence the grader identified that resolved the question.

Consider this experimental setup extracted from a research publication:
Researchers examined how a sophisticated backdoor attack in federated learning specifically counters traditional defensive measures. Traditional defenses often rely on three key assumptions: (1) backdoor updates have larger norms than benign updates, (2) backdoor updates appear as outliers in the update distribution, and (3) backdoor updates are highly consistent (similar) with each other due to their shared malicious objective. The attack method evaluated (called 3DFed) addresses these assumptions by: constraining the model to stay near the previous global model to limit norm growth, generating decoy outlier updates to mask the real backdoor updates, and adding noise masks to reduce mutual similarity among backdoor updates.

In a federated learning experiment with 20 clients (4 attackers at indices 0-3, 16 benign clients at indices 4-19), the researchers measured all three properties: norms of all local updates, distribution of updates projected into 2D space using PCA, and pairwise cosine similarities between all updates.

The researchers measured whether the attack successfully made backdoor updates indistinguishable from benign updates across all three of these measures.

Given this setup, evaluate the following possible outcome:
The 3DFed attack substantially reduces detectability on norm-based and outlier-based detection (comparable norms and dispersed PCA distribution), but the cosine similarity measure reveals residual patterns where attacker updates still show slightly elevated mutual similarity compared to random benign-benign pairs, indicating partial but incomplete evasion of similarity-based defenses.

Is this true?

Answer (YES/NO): NO